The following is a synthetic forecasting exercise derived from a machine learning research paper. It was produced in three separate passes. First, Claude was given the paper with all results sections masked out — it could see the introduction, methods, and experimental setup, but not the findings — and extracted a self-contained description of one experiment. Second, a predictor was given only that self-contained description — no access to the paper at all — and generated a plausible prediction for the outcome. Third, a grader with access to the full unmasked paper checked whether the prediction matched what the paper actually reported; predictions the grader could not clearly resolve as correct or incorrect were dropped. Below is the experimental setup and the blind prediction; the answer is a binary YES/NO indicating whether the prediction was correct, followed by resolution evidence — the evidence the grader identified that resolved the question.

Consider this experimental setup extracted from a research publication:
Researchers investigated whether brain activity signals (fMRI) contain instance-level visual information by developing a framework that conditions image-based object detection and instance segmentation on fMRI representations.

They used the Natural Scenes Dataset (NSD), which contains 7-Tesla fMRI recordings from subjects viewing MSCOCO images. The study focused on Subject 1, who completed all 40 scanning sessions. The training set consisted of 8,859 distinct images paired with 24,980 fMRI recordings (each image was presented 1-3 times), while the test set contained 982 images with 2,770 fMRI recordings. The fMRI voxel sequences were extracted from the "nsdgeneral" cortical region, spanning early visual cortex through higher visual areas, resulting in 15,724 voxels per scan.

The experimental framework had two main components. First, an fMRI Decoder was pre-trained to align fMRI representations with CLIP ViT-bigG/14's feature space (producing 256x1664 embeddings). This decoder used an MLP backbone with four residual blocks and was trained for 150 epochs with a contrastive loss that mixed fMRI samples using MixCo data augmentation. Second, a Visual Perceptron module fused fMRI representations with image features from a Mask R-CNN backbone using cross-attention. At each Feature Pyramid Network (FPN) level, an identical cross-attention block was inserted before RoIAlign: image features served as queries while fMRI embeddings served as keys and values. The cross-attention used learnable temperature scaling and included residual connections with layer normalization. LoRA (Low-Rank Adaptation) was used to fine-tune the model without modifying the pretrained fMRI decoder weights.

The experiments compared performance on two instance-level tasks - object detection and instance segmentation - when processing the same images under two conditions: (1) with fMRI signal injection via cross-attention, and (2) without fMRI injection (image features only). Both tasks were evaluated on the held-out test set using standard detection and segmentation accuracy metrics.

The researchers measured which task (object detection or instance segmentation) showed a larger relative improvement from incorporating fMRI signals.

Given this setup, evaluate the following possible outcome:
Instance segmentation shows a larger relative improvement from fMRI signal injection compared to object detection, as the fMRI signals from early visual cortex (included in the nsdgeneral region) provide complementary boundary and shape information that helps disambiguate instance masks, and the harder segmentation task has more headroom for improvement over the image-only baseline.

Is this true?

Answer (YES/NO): NO